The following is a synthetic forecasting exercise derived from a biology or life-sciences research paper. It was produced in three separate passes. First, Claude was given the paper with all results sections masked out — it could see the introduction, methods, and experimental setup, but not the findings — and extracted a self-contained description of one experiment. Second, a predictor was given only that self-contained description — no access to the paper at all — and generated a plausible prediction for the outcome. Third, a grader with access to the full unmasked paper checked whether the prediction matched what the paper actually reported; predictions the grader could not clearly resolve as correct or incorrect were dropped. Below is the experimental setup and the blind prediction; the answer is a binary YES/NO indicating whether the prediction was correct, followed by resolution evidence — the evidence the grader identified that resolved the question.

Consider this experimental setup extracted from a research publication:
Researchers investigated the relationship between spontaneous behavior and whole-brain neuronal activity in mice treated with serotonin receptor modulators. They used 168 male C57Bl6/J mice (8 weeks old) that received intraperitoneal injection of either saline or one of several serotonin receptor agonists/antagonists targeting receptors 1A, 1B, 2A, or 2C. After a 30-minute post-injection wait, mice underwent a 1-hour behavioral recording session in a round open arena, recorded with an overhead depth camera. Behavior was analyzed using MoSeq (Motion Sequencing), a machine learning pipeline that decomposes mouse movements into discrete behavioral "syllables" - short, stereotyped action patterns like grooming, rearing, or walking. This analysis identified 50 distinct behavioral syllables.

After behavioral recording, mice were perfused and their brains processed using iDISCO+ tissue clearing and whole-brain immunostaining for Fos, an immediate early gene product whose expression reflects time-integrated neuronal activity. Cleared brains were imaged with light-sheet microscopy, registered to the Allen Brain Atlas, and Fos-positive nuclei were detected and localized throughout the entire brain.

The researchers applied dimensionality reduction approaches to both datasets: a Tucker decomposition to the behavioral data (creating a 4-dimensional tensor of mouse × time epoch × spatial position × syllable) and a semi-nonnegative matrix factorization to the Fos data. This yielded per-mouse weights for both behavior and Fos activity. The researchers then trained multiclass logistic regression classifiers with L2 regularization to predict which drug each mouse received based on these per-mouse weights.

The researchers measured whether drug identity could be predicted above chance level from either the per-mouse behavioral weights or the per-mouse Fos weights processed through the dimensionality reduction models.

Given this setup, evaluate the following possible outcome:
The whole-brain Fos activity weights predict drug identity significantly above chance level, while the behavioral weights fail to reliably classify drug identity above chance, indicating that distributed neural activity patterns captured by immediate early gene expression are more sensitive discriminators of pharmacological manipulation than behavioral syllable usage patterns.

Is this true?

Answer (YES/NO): NO